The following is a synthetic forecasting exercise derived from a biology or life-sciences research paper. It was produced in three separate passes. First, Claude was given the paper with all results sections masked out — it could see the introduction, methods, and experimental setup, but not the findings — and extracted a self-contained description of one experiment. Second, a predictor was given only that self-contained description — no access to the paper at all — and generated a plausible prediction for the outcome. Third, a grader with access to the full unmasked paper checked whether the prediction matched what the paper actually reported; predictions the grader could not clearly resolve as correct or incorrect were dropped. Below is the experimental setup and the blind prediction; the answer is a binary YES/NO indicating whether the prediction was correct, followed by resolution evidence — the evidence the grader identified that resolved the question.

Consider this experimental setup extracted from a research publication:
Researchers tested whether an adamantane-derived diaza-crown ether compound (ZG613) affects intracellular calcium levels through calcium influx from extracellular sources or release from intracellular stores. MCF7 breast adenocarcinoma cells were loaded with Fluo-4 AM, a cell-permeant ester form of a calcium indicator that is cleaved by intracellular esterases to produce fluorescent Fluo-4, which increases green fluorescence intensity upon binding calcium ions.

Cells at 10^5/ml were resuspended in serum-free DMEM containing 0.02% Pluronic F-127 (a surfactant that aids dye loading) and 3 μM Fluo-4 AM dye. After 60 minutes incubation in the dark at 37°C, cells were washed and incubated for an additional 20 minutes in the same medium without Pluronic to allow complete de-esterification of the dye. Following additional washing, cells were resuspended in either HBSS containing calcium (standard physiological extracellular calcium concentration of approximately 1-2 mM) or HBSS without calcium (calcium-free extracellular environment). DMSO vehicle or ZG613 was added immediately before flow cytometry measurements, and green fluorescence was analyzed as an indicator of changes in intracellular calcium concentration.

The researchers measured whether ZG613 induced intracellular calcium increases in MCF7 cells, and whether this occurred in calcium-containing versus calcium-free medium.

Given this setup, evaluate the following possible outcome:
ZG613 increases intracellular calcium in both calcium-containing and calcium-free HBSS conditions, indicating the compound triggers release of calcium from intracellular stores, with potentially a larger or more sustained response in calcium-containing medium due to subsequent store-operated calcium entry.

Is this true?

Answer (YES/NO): YES